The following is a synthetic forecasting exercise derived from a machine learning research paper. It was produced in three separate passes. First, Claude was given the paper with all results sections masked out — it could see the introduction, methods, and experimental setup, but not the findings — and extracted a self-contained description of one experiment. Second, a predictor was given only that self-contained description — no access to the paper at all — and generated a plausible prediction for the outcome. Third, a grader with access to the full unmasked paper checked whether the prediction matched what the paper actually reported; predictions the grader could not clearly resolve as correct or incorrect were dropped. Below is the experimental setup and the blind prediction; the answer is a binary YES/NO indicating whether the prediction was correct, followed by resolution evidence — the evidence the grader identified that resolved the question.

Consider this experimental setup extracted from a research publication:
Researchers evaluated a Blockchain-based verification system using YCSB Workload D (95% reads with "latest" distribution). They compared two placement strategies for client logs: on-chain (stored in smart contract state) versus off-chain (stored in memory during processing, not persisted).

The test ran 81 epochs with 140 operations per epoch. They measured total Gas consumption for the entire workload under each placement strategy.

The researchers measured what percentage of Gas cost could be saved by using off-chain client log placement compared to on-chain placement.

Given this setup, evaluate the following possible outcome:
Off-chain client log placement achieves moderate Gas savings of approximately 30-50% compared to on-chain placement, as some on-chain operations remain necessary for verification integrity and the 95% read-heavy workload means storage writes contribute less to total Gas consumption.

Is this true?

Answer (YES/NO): YES